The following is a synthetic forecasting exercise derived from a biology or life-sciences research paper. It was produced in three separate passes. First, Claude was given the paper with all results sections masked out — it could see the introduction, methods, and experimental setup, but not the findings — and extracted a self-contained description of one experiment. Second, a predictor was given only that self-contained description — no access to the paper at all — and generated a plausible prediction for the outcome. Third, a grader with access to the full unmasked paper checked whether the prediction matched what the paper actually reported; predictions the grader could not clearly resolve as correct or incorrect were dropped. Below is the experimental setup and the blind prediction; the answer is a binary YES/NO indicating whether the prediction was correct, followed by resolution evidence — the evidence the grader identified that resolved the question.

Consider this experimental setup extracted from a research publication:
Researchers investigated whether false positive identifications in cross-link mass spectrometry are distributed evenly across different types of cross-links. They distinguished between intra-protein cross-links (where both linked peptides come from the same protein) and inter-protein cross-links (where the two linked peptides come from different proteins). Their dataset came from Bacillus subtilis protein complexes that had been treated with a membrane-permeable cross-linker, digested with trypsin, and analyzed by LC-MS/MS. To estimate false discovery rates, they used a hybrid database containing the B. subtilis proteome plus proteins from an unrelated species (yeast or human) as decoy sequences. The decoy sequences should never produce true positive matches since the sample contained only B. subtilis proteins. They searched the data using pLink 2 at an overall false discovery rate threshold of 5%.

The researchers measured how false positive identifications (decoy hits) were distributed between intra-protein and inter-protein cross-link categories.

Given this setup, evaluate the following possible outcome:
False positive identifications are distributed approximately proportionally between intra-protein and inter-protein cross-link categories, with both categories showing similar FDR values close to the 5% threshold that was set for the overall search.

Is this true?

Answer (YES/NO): NO